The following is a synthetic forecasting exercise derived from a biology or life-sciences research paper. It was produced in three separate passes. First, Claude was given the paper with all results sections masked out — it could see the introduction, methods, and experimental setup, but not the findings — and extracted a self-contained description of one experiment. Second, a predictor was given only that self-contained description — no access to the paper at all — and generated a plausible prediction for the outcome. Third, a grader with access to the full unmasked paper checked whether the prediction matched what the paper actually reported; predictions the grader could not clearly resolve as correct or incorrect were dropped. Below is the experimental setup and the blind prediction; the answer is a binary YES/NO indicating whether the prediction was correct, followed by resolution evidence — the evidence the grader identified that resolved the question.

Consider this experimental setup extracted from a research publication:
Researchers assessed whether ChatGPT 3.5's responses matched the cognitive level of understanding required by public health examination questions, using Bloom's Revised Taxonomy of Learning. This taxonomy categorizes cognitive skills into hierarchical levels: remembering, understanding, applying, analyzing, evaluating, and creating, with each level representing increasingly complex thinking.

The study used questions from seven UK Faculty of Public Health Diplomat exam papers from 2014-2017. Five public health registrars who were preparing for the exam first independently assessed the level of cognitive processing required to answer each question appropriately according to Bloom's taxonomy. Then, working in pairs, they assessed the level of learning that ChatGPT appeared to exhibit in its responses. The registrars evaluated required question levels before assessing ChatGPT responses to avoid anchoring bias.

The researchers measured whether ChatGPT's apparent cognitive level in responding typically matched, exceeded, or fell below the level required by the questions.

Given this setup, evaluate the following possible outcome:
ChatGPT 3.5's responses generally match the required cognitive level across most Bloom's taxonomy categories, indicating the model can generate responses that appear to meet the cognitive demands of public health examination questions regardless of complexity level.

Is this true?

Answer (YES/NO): YES